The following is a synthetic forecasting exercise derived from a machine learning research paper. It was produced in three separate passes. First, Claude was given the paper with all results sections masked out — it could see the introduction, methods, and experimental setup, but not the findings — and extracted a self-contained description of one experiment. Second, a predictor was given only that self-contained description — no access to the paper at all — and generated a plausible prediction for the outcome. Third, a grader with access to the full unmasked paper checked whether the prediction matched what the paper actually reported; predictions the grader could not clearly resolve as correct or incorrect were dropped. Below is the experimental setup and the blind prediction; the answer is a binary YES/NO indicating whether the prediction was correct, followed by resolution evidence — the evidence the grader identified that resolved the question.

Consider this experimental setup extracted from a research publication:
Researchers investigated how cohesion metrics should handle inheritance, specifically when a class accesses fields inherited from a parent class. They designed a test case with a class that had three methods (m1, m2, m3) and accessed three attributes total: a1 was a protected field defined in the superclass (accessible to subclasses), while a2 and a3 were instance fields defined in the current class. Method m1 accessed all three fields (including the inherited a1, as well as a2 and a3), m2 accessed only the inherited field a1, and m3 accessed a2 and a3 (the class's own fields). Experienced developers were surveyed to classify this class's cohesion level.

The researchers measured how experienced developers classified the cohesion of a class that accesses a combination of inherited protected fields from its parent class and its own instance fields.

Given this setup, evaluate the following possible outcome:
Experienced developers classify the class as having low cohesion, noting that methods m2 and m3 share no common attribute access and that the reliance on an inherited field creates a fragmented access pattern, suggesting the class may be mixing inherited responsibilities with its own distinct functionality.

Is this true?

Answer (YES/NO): NO